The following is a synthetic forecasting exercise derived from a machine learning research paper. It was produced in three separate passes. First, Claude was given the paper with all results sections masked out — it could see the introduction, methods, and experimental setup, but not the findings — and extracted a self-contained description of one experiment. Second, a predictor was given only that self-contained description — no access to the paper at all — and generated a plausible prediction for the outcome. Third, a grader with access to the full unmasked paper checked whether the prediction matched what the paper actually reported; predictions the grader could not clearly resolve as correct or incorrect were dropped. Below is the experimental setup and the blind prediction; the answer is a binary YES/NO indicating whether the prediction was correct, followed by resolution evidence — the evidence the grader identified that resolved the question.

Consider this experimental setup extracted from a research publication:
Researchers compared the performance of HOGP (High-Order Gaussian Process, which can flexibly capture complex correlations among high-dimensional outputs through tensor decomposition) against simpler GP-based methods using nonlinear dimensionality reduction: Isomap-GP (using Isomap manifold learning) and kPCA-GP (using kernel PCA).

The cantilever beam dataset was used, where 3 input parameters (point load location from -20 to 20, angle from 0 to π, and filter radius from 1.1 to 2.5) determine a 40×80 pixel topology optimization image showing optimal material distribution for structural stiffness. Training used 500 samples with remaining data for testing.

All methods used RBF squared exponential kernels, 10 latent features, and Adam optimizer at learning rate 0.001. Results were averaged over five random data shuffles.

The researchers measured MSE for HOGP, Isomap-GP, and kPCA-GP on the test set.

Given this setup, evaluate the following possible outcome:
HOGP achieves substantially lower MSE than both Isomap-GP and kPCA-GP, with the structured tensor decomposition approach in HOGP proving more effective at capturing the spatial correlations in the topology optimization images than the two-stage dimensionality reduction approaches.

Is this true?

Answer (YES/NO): YES